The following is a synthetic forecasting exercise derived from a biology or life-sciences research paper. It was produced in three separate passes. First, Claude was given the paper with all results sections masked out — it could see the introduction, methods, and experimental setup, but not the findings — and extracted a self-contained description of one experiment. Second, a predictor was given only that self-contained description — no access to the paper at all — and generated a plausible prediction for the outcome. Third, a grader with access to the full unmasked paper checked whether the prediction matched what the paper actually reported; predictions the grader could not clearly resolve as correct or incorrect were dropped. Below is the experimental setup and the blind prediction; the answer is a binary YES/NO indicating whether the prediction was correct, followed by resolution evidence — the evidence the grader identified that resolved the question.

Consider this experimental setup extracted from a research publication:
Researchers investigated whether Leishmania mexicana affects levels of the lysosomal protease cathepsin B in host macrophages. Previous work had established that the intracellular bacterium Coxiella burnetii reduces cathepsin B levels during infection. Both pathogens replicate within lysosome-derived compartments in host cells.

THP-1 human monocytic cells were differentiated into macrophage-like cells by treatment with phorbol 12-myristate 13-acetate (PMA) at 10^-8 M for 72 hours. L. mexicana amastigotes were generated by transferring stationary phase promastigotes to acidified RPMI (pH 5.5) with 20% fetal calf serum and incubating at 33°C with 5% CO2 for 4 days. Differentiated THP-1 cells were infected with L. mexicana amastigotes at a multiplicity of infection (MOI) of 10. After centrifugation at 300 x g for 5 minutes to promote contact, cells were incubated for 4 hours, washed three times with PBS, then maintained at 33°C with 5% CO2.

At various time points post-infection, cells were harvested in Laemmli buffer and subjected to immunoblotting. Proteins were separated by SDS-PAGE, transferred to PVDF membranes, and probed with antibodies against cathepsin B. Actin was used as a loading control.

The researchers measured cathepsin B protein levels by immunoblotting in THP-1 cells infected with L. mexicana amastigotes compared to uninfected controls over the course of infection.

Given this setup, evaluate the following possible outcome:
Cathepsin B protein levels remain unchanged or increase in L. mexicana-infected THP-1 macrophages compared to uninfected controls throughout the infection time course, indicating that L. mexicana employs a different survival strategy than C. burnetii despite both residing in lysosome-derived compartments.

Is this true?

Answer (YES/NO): YES